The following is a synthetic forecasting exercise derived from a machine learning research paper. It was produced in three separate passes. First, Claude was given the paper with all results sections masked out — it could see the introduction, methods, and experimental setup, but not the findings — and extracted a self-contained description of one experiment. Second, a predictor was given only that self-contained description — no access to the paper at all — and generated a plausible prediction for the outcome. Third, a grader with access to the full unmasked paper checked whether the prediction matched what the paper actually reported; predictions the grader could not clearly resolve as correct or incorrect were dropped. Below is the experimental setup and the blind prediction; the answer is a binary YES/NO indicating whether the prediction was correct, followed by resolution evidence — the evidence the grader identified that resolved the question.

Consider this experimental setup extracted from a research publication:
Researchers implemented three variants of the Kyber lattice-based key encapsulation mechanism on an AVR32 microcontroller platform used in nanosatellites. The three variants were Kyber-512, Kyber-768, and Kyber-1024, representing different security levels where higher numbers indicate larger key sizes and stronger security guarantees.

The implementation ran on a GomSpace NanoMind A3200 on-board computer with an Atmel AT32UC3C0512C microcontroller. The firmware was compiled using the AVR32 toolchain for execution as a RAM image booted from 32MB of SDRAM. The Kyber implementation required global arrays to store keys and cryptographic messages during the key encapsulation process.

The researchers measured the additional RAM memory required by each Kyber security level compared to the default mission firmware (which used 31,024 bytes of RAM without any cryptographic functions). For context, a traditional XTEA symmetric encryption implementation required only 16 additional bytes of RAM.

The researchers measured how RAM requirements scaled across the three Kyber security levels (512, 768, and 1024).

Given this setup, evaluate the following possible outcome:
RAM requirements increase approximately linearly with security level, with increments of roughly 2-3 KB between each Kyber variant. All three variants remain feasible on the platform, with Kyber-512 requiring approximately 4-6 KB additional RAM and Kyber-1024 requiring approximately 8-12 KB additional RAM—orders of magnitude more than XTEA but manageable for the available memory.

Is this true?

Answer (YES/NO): NO